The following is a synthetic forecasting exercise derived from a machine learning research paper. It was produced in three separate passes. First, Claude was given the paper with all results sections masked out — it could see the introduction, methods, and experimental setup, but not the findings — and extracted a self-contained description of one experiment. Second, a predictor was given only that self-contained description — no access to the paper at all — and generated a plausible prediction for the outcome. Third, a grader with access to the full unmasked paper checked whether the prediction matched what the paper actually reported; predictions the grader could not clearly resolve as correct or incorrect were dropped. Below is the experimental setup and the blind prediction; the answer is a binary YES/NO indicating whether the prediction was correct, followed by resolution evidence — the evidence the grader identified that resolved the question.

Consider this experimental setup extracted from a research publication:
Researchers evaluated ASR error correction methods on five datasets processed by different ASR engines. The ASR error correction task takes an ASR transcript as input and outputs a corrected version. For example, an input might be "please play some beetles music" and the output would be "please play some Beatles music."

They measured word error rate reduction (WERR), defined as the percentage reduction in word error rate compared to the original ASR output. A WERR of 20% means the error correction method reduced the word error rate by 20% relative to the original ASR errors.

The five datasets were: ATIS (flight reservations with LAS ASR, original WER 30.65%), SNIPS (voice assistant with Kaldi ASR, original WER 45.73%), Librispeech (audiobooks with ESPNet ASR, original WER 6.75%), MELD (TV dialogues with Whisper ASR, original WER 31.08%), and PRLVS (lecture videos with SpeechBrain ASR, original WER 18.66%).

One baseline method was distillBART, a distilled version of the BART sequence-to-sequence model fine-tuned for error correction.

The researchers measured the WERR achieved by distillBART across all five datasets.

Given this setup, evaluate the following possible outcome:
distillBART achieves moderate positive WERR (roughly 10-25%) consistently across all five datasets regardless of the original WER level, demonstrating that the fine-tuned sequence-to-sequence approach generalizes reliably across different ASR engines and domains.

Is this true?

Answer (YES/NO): NO